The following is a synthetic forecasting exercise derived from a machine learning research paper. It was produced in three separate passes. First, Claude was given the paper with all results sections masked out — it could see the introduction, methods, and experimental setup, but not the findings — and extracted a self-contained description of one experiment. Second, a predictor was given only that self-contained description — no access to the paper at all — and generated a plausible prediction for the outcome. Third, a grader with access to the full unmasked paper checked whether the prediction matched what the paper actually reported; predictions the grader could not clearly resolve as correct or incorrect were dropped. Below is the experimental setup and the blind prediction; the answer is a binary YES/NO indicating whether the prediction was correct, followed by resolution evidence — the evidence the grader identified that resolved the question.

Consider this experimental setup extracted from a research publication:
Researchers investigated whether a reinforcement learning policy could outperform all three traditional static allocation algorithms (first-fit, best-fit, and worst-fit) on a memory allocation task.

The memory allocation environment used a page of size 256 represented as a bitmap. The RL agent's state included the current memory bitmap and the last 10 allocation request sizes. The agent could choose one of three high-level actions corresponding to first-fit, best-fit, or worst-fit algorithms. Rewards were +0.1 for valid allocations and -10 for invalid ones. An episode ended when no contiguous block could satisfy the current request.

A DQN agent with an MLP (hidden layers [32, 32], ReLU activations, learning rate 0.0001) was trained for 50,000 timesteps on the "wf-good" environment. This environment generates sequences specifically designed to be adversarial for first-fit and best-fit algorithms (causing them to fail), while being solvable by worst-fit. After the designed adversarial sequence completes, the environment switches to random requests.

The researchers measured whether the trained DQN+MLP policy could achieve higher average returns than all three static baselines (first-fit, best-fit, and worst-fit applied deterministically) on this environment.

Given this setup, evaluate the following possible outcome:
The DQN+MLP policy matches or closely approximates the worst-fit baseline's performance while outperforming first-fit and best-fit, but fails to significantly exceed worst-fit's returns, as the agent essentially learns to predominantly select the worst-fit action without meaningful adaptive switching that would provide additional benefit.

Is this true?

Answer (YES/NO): NO